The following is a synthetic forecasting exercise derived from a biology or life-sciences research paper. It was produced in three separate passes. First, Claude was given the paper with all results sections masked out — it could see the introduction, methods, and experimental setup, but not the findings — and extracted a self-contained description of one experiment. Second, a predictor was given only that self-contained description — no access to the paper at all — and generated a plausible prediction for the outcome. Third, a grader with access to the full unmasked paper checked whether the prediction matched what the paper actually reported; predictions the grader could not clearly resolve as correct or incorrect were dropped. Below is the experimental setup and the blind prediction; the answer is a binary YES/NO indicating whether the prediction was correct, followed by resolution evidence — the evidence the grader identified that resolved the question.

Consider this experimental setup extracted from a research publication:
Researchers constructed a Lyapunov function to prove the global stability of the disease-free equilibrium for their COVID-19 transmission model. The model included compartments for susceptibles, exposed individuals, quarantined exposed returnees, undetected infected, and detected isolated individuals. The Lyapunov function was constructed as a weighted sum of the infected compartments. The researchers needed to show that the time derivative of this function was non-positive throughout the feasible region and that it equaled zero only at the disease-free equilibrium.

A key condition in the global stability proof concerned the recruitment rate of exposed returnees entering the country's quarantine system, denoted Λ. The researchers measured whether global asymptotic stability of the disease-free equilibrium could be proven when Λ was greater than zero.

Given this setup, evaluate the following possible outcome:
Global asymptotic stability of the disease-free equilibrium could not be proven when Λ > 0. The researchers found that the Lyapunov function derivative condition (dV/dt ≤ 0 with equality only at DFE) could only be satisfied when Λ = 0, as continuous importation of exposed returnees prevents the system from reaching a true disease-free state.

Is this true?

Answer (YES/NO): YES